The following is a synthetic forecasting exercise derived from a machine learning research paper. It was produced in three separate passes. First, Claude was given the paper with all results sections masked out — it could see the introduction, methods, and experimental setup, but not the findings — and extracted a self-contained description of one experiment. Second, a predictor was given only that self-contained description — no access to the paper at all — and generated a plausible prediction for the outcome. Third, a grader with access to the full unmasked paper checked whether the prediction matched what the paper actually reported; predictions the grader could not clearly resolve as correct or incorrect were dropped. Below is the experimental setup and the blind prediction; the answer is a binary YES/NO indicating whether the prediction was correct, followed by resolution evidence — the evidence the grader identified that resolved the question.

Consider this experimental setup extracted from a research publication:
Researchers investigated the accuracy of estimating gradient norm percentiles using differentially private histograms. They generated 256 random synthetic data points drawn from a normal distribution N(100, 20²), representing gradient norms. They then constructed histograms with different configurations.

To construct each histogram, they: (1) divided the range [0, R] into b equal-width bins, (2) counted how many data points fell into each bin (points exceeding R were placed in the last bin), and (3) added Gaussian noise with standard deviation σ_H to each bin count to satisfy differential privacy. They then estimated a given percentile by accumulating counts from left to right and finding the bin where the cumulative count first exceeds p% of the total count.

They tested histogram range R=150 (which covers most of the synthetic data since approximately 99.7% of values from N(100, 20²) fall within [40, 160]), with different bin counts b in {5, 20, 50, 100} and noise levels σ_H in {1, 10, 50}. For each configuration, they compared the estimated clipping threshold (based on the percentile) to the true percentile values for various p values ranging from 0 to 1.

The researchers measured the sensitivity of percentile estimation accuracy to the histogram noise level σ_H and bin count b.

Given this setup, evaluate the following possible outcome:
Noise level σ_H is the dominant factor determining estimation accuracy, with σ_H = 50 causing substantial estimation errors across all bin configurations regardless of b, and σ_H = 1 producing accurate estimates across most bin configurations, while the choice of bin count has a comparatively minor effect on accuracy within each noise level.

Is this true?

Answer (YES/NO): NO